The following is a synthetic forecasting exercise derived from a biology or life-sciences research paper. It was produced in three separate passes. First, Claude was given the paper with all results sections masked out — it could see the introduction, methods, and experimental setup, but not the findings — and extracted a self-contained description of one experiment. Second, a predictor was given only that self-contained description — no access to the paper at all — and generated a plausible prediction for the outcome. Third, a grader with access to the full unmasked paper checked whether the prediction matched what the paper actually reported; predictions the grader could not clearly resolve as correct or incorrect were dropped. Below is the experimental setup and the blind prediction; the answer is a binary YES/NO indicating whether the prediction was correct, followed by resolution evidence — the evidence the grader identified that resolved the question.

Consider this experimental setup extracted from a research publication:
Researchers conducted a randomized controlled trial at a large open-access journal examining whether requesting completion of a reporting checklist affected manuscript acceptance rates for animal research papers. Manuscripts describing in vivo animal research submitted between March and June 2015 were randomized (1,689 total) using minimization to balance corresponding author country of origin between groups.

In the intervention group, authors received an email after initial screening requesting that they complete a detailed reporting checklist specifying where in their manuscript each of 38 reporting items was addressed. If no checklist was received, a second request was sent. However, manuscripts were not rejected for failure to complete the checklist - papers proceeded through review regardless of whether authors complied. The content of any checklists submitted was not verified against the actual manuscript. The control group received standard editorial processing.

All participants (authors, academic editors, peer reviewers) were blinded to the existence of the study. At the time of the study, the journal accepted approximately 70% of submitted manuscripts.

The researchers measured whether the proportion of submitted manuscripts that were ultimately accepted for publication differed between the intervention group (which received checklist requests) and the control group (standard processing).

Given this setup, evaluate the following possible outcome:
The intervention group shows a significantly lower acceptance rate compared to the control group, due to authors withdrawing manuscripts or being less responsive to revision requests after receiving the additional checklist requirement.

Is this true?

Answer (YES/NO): NO